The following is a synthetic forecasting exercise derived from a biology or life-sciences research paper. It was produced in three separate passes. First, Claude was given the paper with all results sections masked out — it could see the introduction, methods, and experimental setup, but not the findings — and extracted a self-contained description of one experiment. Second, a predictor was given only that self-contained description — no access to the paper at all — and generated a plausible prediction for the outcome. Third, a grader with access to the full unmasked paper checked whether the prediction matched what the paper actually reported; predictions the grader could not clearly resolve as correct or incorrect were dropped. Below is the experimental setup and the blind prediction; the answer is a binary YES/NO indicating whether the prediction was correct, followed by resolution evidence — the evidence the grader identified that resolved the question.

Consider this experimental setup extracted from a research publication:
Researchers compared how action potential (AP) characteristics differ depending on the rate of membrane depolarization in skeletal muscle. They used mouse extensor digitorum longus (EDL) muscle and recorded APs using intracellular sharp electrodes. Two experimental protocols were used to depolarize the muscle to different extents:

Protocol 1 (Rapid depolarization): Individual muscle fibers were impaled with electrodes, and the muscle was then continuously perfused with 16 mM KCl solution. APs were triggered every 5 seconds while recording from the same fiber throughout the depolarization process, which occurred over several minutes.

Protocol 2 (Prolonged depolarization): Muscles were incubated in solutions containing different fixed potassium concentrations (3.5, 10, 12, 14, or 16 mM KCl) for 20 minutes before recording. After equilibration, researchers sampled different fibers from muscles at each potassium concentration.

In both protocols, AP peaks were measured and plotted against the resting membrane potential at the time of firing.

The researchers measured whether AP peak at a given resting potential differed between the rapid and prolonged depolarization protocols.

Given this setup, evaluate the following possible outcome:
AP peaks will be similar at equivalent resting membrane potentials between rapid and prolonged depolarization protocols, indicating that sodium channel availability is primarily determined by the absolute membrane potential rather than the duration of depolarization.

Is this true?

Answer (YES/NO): NO